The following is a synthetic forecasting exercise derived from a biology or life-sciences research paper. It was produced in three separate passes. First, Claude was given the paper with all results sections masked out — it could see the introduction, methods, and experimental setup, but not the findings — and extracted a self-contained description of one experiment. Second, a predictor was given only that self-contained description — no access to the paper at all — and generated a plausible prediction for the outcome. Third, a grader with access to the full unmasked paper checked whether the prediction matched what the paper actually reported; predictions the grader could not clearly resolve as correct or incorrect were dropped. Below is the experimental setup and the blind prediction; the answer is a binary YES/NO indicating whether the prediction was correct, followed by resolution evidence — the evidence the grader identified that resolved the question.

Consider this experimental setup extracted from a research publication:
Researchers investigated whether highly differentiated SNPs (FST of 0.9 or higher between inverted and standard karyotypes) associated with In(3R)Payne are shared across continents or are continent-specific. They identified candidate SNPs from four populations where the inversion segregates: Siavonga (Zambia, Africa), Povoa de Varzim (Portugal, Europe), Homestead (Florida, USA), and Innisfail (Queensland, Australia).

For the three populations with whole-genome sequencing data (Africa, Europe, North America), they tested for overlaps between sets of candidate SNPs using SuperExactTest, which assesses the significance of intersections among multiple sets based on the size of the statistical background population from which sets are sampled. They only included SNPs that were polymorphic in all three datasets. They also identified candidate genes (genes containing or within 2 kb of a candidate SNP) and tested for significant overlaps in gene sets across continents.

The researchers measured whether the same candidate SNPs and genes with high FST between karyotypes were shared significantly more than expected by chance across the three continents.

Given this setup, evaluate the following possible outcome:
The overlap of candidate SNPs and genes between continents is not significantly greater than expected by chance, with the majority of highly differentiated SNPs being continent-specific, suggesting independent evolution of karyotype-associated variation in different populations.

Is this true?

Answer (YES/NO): NO